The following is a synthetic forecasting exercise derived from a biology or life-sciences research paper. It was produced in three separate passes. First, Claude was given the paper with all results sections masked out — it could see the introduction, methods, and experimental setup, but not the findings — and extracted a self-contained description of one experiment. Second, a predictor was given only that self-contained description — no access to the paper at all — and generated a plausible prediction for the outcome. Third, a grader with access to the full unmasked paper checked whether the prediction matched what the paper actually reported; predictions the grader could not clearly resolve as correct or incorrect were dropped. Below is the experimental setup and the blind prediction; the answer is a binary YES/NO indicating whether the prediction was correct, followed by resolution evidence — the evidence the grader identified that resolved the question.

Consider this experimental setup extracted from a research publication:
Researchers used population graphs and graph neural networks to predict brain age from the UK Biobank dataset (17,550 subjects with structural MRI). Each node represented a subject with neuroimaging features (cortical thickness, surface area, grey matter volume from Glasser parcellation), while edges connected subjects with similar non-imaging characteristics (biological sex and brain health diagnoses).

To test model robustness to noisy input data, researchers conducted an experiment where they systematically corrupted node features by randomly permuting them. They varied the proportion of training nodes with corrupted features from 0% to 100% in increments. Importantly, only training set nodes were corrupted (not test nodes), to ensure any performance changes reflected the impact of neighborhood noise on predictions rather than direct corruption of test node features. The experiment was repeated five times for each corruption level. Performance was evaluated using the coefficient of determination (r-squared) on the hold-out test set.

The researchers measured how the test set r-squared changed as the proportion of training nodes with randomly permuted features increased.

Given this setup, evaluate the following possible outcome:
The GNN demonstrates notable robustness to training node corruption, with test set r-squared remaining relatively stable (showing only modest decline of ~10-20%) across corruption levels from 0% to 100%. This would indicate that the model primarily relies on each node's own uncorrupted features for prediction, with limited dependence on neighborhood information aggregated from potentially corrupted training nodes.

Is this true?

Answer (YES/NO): NO